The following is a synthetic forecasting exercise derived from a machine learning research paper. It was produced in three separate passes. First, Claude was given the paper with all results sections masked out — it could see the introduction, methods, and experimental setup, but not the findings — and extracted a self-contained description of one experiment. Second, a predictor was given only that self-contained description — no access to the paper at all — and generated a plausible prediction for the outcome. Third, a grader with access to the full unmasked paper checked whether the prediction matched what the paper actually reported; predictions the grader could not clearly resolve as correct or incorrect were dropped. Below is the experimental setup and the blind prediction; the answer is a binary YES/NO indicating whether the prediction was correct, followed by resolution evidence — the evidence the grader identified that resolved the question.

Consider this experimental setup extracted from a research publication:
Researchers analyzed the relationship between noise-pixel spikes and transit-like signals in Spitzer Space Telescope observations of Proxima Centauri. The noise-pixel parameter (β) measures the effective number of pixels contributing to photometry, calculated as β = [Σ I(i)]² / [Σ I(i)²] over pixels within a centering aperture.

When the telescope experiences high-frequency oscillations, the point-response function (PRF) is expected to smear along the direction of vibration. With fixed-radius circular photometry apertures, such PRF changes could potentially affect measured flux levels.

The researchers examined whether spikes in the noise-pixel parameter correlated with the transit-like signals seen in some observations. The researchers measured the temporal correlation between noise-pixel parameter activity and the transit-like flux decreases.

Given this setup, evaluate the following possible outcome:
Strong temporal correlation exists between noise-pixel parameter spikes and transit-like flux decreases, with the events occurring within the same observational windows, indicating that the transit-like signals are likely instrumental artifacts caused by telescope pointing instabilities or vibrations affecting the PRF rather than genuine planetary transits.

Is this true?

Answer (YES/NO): NO